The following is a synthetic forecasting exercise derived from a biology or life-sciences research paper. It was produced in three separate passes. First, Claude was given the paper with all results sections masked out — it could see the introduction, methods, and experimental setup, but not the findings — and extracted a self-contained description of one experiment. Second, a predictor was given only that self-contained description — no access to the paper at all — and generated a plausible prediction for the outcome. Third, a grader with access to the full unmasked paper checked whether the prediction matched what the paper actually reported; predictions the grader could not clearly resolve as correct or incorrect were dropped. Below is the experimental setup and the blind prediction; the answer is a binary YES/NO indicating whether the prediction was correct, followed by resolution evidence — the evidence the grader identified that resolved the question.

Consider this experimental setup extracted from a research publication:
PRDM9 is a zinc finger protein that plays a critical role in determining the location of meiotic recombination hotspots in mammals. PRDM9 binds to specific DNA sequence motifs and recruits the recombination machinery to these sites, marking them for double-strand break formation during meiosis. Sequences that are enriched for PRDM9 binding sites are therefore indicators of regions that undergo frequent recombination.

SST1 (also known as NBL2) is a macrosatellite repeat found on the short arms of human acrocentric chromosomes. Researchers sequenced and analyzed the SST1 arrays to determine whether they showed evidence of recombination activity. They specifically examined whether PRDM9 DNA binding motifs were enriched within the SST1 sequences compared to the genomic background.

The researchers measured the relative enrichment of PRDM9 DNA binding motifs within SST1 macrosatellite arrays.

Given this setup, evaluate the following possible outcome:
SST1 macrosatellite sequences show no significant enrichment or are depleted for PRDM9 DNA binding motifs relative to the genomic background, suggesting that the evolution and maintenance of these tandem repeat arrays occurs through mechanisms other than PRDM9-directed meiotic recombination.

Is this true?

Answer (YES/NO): NO